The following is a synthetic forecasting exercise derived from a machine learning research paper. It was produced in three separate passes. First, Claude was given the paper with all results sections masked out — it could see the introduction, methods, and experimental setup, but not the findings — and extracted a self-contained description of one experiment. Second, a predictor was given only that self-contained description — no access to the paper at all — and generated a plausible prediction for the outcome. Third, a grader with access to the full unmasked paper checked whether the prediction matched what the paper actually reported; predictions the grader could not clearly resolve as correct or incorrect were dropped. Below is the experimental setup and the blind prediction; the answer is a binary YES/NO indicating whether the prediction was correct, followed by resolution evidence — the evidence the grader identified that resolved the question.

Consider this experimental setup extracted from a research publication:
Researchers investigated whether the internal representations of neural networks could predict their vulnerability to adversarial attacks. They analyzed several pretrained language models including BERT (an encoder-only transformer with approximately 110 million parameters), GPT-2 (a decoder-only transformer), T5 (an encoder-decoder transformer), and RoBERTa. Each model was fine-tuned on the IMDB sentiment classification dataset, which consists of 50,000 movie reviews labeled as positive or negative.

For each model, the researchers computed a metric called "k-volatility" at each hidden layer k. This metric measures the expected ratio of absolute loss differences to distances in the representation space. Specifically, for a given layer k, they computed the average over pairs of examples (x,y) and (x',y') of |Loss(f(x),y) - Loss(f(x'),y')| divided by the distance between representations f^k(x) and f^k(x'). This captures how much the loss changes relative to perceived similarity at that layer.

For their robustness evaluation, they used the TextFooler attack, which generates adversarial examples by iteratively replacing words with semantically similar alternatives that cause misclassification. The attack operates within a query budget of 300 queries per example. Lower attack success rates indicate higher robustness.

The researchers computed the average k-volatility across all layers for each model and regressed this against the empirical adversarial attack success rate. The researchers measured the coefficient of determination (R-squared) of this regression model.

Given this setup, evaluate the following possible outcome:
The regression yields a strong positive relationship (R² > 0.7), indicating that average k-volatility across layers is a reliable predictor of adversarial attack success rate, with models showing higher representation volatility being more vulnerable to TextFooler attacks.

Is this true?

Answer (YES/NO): NO